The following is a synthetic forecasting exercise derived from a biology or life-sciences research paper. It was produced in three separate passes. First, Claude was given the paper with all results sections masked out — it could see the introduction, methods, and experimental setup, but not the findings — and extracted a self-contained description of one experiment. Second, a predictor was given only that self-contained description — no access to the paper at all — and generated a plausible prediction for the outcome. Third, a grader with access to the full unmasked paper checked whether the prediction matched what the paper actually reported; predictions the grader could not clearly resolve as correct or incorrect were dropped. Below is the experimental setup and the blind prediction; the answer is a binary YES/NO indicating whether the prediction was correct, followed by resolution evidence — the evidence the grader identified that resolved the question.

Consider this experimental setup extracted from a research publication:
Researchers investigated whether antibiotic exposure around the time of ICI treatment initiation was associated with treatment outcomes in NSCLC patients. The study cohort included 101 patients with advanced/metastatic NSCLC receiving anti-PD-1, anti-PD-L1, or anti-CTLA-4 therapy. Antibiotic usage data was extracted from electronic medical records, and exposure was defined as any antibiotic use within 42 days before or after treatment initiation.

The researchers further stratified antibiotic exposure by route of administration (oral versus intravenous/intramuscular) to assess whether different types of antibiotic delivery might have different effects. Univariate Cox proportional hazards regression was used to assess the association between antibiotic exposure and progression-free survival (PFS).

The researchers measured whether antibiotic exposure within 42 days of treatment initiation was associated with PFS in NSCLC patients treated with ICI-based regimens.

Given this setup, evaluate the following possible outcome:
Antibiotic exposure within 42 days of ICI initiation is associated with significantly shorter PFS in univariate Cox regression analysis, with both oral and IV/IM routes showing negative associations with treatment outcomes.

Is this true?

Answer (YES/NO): NO